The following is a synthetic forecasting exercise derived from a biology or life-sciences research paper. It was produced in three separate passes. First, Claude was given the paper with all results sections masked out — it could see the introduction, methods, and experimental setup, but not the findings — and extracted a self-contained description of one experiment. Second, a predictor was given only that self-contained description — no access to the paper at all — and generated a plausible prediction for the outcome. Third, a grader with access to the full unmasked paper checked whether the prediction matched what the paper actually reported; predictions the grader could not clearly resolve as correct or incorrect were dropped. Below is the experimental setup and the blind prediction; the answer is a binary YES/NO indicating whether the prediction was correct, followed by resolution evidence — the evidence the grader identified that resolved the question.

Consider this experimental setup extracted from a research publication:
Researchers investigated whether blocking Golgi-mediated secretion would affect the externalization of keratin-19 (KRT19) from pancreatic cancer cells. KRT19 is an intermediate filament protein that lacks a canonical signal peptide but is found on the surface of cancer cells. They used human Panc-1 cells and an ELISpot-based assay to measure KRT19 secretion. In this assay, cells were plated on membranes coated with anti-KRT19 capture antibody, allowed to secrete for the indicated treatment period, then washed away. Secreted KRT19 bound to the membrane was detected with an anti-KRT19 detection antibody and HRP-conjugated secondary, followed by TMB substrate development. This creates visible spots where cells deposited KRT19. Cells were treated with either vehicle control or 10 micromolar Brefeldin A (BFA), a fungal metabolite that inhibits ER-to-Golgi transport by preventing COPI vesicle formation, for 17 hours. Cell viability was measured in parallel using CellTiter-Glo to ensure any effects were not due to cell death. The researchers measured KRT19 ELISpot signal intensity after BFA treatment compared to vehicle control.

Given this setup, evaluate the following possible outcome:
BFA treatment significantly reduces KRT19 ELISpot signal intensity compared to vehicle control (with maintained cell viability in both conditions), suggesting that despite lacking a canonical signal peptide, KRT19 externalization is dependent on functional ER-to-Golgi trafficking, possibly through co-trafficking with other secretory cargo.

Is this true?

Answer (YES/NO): YES